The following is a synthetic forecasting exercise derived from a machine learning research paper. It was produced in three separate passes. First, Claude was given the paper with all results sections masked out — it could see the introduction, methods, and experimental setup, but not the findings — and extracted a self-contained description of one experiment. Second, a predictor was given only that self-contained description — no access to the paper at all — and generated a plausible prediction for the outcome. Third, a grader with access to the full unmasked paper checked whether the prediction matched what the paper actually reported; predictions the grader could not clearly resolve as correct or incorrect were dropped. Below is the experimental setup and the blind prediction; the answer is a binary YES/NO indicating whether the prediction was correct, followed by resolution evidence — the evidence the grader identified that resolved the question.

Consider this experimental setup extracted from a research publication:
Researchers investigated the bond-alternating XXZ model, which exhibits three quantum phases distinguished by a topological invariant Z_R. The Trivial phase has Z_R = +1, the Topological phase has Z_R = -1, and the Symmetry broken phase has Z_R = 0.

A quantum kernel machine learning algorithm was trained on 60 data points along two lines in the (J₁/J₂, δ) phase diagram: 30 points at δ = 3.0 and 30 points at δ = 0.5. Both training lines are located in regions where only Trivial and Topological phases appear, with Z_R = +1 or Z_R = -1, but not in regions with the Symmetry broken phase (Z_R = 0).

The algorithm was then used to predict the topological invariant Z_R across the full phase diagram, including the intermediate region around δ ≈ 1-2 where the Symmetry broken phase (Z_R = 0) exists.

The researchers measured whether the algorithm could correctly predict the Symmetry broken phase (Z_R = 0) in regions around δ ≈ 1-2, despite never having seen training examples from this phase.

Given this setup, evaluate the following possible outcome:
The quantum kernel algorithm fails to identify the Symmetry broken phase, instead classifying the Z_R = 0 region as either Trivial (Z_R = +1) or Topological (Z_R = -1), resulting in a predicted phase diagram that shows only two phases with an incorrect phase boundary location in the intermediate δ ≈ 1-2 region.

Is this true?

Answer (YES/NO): NO